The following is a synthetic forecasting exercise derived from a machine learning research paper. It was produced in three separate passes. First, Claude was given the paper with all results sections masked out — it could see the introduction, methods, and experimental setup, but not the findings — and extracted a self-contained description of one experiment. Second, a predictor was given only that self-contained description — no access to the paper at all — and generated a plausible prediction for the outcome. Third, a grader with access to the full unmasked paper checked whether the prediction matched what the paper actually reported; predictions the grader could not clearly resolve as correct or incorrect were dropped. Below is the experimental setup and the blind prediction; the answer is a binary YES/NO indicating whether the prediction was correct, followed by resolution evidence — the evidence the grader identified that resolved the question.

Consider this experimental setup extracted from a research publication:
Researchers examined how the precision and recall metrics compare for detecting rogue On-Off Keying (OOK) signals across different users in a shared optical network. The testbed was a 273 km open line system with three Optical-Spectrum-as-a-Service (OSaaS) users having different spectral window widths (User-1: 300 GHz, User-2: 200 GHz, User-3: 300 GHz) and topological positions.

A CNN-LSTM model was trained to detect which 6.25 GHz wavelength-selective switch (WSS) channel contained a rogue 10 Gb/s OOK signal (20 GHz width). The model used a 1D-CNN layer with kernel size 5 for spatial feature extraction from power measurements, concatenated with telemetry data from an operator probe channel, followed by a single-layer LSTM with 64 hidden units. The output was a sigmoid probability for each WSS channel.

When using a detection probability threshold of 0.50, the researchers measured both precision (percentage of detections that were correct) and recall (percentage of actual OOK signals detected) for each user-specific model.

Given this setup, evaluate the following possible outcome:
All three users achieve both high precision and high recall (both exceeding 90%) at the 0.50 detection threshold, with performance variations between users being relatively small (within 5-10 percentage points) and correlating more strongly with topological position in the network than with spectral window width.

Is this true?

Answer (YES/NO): NO